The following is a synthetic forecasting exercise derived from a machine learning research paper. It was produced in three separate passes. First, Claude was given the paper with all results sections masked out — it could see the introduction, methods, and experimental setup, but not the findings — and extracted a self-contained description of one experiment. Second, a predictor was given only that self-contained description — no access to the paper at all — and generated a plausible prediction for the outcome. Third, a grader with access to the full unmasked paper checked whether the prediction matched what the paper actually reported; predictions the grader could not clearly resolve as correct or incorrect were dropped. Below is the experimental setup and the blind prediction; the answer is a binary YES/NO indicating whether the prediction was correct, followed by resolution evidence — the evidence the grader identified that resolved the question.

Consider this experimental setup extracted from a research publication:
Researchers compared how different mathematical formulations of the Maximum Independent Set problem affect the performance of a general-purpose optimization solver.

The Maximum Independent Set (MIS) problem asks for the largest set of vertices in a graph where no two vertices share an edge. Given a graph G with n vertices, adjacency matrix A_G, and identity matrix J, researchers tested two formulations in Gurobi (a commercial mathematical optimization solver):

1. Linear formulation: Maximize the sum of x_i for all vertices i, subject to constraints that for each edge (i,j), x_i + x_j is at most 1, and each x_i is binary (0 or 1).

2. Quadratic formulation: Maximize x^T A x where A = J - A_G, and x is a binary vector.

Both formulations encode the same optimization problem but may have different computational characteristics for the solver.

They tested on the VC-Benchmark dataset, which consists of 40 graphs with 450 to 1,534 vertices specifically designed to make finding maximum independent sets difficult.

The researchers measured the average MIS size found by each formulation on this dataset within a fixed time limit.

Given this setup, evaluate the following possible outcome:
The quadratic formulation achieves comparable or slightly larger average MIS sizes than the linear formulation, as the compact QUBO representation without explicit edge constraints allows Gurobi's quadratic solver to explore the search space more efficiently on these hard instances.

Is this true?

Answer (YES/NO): NO